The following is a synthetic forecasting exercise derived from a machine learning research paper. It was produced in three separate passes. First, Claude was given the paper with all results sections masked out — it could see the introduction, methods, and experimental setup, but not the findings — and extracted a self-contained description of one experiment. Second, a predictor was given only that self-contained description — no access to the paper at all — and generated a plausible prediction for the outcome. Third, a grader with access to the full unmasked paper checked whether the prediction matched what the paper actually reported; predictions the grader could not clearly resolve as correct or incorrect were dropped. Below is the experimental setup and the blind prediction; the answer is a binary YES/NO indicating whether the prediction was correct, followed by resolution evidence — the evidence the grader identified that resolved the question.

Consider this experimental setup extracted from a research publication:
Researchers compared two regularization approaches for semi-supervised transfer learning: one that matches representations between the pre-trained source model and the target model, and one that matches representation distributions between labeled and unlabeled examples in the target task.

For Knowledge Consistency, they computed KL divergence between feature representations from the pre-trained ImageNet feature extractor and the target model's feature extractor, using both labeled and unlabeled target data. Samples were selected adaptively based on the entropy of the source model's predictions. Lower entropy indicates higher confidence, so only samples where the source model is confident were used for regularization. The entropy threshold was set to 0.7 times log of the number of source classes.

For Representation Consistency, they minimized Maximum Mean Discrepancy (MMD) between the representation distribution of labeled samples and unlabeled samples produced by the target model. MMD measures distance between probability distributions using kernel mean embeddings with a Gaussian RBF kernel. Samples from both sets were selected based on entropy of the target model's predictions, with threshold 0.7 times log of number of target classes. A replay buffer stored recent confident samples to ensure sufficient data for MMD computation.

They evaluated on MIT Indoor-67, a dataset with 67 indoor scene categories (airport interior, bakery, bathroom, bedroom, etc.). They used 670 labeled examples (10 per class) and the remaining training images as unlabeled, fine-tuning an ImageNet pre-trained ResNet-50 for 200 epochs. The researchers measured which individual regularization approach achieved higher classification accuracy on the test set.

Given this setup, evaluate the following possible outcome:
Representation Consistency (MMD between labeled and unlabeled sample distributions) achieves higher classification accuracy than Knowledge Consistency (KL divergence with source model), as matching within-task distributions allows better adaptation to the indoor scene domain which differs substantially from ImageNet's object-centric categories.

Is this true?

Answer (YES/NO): YES